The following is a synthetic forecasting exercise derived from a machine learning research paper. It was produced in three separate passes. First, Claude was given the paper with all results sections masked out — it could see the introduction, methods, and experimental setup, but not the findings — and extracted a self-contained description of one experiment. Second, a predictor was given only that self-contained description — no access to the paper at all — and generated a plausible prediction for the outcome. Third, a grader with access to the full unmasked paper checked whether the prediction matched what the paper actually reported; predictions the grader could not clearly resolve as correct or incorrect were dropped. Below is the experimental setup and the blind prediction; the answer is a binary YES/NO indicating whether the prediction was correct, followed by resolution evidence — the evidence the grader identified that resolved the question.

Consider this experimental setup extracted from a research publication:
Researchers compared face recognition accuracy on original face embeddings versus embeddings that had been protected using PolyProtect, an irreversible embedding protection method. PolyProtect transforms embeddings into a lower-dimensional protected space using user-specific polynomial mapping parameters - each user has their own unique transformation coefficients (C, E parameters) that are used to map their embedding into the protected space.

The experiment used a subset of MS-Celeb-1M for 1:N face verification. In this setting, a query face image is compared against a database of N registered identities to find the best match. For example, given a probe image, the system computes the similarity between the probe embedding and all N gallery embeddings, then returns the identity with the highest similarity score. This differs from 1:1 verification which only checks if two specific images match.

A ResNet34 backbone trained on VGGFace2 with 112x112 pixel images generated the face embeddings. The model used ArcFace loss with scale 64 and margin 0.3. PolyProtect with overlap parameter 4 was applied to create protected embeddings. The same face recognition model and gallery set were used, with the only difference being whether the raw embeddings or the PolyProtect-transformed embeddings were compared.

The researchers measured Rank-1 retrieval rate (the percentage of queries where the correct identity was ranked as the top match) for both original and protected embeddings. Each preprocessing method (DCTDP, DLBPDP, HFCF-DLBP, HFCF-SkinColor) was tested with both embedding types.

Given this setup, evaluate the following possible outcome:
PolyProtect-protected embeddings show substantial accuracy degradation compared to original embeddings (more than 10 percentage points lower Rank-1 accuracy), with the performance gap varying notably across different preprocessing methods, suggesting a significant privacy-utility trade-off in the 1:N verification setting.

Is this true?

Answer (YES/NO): NO